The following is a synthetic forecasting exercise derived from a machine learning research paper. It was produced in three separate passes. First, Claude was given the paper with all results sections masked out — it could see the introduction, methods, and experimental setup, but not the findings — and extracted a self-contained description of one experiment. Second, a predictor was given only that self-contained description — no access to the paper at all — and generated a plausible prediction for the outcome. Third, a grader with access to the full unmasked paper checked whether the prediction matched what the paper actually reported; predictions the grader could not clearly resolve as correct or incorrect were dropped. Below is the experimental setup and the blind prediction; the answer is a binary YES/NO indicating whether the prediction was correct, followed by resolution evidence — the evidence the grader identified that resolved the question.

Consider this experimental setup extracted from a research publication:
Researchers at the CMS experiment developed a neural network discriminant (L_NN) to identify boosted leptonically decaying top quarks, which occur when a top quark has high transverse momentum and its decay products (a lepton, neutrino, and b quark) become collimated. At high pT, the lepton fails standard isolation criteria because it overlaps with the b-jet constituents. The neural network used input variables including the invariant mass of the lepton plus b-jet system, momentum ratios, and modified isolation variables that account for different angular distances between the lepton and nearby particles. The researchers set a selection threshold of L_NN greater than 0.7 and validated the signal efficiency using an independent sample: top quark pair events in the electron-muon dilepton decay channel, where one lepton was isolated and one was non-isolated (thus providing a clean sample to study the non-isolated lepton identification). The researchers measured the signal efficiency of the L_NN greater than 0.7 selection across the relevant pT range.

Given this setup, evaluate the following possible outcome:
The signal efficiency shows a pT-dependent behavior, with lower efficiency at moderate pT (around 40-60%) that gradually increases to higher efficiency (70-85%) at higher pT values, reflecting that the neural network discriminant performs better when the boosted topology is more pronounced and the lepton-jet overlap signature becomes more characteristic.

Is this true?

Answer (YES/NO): NO